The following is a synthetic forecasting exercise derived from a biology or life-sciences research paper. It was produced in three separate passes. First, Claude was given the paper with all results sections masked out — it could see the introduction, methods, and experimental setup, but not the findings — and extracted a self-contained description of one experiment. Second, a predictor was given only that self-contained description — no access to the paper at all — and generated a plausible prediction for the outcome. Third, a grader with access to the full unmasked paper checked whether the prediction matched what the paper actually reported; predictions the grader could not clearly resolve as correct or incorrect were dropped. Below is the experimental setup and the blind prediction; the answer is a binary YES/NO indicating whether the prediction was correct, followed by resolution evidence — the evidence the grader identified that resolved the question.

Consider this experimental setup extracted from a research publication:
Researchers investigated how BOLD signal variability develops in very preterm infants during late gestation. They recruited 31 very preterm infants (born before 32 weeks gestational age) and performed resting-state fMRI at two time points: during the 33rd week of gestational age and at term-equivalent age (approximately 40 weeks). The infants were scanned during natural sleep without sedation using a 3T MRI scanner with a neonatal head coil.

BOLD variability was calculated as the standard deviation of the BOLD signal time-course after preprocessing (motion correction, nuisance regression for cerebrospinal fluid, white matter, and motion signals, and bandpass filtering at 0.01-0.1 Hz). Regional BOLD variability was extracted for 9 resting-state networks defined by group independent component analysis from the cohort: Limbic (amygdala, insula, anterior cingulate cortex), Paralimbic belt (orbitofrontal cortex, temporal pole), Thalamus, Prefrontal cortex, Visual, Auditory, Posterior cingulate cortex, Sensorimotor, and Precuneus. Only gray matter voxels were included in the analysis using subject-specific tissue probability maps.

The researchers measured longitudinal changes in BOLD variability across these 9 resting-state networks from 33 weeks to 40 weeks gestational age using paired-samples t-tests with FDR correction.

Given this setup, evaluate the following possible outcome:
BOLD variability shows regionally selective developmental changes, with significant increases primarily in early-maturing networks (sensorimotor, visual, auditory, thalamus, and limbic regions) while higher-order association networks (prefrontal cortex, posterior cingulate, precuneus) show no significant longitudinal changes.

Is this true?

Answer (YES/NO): NO